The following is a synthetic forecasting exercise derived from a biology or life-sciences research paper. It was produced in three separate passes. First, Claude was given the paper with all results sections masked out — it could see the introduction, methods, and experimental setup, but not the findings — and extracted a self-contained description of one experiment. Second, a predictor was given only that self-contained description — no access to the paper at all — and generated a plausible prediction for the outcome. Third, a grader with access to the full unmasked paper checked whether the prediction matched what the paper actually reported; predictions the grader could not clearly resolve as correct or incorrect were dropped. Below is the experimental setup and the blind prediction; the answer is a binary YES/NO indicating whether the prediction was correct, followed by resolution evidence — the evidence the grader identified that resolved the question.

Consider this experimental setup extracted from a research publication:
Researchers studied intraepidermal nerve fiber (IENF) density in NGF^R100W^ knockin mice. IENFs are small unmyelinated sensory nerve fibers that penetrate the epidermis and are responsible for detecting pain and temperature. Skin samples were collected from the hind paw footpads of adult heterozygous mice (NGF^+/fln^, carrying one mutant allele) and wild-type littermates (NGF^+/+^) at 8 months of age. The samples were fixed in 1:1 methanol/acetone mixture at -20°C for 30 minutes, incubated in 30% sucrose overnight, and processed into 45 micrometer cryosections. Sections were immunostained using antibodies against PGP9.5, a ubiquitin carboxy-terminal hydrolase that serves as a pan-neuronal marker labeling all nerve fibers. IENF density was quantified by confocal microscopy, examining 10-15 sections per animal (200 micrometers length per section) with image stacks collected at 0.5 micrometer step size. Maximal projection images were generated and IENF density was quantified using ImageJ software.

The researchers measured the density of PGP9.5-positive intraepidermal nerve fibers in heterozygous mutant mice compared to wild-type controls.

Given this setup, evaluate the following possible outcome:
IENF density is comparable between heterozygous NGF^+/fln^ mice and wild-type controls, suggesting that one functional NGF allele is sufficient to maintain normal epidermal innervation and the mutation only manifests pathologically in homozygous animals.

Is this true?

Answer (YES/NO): NO